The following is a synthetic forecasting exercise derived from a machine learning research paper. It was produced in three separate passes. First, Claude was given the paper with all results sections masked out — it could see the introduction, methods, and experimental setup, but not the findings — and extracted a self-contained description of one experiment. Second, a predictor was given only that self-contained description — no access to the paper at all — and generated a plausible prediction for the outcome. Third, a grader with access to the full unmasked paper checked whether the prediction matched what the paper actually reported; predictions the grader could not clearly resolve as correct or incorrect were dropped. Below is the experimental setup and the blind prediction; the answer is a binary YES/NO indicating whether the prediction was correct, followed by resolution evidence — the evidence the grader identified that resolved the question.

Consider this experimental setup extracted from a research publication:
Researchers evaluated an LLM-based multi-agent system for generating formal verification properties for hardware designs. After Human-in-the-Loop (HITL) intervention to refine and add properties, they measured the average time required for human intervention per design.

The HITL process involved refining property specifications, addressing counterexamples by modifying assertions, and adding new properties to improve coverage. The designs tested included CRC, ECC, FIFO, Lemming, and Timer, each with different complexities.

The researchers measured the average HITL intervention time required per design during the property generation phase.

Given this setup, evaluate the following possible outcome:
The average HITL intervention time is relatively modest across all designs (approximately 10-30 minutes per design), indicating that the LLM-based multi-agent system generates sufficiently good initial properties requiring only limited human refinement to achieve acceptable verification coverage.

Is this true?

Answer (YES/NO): YES